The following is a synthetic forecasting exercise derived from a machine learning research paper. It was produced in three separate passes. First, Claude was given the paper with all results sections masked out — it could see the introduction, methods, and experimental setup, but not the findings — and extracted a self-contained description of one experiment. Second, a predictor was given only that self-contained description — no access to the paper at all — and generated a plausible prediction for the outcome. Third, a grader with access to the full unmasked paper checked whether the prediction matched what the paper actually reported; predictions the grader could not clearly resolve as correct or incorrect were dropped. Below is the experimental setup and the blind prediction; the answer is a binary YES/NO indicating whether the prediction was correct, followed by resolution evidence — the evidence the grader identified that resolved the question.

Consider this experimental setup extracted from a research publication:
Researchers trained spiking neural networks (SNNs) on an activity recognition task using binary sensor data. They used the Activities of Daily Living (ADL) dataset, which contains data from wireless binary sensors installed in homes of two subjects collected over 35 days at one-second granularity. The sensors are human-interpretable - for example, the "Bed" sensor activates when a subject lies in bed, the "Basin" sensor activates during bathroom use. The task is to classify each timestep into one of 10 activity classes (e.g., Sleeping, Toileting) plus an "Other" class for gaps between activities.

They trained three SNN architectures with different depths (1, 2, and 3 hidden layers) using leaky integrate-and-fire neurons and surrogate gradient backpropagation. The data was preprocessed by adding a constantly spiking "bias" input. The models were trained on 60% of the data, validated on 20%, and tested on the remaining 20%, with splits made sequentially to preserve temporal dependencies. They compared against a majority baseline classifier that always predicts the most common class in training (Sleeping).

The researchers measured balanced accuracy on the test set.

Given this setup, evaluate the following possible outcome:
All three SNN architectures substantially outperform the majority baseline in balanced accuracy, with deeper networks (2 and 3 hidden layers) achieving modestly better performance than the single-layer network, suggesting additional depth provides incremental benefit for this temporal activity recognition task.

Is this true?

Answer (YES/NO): NO